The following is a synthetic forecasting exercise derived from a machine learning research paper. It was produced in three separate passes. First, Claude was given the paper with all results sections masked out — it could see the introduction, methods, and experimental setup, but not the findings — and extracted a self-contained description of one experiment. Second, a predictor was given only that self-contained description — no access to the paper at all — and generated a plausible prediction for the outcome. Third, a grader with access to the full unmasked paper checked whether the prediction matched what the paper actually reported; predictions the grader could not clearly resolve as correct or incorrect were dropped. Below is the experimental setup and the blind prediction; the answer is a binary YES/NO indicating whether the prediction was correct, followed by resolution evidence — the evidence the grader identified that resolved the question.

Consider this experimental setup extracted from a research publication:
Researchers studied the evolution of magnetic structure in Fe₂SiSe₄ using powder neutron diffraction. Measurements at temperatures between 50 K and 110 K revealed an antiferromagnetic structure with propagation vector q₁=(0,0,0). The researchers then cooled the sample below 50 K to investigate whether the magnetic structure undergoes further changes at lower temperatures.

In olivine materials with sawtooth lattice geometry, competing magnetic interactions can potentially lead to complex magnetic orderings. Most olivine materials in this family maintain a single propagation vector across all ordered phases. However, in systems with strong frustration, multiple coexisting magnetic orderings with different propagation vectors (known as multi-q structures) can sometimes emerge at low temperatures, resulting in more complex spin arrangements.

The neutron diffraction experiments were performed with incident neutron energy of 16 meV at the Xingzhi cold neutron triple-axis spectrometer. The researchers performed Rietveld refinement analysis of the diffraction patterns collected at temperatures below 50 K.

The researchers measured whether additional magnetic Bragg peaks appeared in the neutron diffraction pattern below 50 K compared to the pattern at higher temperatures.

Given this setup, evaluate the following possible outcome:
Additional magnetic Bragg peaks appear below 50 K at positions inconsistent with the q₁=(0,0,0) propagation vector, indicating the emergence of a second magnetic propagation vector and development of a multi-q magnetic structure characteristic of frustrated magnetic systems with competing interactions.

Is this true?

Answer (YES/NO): YES